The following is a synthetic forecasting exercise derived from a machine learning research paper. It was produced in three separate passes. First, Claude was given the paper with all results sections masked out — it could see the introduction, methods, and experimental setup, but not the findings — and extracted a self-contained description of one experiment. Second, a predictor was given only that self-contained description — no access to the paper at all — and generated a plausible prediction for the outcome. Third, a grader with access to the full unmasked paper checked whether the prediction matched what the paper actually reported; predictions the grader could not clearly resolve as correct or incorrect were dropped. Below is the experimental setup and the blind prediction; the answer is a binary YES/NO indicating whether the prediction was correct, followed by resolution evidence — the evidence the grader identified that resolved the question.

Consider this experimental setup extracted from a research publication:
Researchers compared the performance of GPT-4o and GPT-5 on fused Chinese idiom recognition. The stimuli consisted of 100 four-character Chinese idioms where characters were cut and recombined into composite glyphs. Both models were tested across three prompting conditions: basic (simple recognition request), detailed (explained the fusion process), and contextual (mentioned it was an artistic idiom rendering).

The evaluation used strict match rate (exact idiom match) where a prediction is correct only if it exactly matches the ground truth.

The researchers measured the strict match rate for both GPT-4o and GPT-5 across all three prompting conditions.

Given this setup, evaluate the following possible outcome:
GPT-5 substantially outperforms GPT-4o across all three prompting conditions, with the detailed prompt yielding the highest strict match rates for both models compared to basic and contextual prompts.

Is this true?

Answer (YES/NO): NO